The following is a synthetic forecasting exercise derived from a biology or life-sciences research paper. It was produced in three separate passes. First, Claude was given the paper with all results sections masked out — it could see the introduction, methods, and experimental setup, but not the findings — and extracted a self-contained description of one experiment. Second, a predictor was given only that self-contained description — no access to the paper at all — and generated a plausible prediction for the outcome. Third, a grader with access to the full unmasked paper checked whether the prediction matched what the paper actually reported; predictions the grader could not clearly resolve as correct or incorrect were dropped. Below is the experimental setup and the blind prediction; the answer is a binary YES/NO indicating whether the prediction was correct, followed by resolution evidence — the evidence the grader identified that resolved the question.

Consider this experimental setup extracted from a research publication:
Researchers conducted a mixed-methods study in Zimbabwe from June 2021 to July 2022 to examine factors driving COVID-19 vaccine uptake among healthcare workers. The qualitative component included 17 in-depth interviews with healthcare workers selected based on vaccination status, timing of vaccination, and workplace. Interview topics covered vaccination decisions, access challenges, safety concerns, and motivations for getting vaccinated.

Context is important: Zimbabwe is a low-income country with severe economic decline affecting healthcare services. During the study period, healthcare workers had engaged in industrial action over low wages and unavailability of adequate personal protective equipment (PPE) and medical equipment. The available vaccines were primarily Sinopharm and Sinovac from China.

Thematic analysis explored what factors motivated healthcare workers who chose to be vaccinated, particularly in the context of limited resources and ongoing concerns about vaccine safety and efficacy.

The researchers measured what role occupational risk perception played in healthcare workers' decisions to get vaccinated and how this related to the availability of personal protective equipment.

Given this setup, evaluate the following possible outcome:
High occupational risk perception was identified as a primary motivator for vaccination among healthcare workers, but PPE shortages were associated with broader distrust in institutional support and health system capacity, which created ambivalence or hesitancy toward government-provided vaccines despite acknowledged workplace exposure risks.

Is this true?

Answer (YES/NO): NO